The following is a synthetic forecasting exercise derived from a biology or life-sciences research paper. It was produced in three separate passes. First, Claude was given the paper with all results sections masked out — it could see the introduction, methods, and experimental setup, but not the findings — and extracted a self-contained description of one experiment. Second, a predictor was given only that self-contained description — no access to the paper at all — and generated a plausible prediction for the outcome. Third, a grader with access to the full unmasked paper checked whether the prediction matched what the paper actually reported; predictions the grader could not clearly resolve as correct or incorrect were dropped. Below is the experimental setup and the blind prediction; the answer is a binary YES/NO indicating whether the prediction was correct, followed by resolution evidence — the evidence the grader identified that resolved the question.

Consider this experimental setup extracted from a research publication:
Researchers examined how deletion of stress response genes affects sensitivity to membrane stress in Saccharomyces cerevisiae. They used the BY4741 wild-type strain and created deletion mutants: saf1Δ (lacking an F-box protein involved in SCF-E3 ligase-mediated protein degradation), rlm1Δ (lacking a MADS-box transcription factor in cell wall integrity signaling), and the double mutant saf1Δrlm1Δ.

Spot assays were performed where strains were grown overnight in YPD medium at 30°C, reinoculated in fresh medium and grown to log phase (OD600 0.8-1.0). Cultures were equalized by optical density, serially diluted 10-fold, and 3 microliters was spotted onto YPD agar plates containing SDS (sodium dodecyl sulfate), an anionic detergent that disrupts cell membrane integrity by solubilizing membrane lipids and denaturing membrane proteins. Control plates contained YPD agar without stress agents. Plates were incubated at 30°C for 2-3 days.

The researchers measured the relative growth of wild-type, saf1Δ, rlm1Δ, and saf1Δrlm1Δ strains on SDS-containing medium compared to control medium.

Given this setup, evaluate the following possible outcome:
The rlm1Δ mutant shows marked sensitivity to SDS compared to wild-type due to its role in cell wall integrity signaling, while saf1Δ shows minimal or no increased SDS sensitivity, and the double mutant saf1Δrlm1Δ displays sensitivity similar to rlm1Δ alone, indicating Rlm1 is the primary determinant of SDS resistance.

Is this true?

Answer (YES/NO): NO